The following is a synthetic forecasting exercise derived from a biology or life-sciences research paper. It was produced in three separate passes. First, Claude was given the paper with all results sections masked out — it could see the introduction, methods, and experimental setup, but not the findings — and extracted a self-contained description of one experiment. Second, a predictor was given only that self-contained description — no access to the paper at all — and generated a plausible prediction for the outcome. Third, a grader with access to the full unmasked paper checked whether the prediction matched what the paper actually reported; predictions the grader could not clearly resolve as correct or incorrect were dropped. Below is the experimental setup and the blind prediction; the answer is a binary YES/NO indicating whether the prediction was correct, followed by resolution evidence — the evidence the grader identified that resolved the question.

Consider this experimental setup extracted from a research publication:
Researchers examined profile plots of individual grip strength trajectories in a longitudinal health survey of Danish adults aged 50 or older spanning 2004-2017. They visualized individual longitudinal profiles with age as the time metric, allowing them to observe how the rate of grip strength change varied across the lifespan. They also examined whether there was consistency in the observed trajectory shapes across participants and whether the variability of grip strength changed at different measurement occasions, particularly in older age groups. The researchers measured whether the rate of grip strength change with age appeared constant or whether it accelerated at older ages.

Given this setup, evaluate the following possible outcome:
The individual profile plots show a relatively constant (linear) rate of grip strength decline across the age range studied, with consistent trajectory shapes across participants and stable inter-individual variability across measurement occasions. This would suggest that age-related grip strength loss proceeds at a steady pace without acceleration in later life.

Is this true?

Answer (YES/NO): NO